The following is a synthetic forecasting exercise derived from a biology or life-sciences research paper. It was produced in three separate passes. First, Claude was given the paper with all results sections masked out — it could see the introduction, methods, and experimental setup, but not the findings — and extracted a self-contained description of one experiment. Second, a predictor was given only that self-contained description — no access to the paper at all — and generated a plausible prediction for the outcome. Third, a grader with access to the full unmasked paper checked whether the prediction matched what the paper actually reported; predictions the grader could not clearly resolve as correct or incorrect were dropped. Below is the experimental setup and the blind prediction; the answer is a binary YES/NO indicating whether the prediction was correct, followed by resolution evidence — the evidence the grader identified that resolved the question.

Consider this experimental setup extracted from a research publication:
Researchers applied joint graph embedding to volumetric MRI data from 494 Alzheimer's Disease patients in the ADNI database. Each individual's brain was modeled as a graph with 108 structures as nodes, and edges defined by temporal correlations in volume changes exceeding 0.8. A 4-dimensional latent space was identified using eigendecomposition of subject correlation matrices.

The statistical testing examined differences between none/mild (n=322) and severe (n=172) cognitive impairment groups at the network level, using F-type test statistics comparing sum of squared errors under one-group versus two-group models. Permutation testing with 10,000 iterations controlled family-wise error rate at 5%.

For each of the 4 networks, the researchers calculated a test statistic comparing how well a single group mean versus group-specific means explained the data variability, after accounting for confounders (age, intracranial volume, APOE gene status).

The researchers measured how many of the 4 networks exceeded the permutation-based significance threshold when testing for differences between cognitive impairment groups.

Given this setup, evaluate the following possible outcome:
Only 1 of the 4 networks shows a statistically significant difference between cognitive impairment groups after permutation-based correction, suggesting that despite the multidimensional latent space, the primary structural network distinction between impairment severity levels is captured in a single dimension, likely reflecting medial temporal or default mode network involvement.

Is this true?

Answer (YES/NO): NO